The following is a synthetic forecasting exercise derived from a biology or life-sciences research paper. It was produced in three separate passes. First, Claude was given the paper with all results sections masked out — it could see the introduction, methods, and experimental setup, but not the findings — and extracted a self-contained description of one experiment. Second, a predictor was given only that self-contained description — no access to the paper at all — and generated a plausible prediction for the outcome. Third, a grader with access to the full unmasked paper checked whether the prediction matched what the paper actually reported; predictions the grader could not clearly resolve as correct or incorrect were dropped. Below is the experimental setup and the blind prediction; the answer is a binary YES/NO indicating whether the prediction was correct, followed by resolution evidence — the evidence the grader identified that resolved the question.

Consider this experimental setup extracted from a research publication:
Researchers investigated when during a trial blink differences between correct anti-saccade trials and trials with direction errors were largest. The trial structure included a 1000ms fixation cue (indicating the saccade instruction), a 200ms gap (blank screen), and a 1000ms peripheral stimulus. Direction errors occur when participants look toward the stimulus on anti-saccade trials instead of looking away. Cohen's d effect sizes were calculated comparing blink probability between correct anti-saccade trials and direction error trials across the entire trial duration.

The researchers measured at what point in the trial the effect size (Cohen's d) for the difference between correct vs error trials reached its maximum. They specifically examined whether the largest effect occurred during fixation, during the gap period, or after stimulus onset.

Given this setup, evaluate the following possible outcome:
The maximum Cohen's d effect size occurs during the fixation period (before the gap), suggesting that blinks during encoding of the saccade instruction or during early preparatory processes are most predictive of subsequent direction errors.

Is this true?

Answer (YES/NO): NO